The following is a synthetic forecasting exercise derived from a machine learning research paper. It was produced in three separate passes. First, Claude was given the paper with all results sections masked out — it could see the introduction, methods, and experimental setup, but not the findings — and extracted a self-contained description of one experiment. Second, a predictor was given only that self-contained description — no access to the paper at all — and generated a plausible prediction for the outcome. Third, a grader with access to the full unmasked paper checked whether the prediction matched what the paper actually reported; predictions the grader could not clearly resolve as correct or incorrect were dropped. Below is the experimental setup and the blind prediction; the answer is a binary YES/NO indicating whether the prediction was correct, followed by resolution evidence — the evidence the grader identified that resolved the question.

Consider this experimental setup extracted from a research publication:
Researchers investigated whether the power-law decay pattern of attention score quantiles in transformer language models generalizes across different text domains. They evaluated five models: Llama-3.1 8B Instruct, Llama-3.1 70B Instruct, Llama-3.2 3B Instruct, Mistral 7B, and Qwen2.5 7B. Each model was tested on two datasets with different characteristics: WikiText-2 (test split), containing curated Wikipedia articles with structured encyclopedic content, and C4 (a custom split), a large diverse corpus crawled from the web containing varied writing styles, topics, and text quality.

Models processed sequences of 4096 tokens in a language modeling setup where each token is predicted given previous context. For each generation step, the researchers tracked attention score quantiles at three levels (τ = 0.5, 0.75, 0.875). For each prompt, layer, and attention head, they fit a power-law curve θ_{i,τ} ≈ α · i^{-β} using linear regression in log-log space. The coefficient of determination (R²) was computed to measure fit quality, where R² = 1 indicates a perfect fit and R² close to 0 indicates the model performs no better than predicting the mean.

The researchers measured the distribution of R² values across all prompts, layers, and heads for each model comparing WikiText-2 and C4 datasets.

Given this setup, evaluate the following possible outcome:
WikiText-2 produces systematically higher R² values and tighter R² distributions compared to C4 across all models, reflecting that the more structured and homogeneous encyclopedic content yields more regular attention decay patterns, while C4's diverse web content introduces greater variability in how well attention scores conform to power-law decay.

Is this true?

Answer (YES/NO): NO